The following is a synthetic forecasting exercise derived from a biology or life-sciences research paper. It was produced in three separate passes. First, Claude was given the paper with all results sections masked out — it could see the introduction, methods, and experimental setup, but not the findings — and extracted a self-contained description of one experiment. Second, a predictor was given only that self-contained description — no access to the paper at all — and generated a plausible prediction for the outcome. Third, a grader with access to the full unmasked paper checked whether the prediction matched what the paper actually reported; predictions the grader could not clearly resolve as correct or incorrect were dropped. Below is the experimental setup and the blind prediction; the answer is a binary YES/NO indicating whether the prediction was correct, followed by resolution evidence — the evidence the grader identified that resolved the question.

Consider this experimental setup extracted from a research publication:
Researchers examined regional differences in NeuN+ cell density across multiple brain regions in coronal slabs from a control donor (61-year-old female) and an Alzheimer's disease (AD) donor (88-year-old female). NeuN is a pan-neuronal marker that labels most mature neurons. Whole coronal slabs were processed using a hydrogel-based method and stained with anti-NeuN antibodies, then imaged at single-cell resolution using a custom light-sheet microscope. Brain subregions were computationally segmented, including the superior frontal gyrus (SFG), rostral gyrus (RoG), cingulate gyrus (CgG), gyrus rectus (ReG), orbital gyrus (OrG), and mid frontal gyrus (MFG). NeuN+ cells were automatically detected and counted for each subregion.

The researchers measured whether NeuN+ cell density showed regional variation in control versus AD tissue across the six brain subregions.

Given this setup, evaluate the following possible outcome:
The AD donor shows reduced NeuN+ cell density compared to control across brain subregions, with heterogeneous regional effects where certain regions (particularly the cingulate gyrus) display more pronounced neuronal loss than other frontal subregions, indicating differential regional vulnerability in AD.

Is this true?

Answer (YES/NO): YES